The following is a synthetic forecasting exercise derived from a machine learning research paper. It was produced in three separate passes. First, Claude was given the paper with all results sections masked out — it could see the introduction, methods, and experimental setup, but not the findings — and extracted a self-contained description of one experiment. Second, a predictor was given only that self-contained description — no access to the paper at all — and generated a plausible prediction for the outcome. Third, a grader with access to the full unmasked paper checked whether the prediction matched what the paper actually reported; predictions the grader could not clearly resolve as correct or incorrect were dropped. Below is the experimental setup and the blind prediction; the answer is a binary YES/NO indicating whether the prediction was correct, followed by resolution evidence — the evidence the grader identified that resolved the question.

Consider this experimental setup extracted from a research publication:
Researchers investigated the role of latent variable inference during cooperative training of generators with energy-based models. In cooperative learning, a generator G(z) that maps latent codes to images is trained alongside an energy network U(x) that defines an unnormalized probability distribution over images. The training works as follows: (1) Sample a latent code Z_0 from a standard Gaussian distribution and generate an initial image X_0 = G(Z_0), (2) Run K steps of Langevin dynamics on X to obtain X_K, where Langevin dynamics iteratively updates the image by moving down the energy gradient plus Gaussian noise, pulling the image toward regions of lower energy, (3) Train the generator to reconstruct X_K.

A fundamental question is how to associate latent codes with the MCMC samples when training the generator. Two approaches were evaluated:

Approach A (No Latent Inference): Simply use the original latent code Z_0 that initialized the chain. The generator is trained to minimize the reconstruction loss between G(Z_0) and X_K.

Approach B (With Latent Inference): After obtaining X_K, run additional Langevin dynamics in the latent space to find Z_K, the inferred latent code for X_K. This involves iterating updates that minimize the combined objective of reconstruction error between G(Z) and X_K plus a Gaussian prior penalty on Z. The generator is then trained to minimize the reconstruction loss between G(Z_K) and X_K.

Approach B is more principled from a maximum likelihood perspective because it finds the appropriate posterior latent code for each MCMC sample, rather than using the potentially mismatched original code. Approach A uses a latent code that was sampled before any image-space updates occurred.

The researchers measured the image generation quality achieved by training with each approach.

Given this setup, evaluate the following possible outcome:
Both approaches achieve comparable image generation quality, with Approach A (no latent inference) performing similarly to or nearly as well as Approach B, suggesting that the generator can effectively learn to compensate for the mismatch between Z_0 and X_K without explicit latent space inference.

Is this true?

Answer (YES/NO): NO